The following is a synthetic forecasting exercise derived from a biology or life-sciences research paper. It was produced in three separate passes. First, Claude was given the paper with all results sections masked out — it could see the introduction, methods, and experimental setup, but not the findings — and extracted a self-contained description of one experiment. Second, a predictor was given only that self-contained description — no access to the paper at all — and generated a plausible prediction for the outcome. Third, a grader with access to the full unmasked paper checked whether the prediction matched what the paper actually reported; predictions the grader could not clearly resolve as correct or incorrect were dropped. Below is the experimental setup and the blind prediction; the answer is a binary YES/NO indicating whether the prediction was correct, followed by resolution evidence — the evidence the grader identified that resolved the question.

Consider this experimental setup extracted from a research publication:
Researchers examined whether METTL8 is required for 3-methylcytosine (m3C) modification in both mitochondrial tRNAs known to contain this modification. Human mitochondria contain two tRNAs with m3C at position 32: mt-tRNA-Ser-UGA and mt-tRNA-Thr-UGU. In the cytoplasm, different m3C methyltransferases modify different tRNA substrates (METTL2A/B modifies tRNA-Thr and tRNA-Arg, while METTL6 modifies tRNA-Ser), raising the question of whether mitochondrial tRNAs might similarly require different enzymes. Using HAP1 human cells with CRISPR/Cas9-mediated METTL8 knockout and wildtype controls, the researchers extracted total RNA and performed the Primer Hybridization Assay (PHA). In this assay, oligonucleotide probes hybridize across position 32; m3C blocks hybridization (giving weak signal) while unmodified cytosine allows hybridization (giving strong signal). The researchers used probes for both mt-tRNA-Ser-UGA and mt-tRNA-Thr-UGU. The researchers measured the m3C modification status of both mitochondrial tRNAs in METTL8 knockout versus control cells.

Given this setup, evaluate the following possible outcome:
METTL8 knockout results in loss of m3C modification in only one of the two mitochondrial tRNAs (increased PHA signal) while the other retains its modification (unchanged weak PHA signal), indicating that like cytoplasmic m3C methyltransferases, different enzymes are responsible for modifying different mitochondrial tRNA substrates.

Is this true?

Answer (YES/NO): NO